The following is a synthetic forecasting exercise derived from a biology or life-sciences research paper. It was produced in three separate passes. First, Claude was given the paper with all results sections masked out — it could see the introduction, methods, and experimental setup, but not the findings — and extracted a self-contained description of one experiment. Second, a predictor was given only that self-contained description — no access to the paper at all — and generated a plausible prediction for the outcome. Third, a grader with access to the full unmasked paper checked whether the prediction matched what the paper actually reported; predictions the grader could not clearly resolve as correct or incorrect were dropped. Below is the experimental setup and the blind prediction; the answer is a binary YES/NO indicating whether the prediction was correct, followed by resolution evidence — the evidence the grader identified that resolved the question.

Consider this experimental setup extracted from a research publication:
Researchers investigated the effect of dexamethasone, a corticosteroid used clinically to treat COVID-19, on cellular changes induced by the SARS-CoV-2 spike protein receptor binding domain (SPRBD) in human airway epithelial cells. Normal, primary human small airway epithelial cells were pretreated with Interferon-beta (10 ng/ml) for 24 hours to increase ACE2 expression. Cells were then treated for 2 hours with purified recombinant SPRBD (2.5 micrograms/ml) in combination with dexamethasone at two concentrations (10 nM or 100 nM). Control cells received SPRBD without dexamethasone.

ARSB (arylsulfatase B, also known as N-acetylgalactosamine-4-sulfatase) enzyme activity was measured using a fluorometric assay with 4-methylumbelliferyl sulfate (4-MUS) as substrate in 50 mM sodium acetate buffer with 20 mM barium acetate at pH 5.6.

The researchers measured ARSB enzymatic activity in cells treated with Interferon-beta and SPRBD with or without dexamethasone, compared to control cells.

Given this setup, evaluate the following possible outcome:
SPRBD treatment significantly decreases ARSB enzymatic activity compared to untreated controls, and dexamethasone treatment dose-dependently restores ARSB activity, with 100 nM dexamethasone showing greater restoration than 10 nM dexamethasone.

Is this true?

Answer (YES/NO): NO